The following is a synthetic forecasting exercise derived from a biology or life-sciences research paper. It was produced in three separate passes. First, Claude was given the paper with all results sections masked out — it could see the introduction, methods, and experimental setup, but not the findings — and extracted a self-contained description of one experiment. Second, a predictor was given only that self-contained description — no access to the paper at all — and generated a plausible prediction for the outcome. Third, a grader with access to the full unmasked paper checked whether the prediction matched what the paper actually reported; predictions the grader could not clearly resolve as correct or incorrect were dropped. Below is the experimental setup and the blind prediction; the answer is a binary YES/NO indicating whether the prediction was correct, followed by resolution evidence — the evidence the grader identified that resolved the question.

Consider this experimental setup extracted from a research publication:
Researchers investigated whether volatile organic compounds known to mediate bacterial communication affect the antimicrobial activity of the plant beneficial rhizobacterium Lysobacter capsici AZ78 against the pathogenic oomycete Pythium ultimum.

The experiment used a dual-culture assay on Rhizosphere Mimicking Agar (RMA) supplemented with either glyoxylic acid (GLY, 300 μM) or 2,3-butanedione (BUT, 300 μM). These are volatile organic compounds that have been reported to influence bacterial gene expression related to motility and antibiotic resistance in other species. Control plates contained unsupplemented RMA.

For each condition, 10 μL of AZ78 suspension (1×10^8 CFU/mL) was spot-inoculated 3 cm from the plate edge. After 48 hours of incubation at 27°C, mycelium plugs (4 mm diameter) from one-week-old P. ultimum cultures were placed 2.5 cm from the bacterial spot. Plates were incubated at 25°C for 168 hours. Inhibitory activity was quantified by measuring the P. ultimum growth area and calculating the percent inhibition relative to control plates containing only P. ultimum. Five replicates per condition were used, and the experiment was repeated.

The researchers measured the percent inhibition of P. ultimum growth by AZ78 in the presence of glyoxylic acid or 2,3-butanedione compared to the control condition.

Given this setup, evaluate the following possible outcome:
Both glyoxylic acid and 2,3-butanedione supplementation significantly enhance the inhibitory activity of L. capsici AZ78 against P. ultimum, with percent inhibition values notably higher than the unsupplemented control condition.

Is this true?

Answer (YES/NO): NO